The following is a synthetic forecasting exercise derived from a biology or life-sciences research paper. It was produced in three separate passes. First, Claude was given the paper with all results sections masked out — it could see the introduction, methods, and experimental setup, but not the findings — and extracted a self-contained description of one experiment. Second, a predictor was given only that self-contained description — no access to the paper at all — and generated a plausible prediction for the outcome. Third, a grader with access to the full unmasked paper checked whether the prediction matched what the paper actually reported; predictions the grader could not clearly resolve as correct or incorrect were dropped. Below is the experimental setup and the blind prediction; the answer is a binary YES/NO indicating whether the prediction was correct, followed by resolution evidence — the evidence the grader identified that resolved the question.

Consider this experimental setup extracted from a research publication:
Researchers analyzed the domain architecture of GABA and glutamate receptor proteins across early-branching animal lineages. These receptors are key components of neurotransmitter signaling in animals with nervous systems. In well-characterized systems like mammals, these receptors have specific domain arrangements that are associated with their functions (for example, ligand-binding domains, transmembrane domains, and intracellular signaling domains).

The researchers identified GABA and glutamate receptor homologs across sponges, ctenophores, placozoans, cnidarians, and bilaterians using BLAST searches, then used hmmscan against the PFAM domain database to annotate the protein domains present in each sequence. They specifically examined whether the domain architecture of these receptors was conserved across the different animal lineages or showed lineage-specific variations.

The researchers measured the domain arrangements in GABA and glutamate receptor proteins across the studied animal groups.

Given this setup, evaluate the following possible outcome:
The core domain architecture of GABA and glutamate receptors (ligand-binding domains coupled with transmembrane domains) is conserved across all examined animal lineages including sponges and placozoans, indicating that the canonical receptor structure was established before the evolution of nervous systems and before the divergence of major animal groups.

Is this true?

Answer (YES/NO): NO